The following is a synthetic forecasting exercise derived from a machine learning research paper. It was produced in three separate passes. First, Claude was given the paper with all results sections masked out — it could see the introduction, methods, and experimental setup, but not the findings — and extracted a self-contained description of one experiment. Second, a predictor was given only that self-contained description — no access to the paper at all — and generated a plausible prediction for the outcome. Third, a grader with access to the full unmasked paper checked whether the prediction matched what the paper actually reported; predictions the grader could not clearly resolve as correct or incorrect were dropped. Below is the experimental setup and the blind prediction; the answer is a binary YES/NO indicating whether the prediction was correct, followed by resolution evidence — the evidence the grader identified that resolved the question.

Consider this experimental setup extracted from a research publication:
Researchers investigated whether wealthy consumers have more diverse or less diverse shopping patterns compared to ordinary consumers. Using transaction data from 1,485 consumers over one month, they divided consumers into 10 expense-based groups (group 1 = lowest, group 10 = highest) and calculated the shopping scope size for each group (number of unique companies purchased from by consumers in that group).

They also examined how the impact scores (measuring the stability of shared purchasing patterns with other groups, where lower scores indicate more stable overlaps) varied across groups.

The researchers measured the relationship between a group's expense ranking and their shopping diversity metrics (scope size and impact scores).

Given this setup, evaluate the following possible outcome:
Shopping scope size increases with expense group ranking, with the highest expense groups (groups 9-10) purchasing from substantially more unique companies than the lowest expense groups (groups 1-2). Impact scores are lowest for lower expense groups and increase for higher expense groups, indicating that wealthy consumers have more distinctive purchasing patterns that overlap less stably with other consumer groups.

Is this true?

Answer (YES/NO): YES